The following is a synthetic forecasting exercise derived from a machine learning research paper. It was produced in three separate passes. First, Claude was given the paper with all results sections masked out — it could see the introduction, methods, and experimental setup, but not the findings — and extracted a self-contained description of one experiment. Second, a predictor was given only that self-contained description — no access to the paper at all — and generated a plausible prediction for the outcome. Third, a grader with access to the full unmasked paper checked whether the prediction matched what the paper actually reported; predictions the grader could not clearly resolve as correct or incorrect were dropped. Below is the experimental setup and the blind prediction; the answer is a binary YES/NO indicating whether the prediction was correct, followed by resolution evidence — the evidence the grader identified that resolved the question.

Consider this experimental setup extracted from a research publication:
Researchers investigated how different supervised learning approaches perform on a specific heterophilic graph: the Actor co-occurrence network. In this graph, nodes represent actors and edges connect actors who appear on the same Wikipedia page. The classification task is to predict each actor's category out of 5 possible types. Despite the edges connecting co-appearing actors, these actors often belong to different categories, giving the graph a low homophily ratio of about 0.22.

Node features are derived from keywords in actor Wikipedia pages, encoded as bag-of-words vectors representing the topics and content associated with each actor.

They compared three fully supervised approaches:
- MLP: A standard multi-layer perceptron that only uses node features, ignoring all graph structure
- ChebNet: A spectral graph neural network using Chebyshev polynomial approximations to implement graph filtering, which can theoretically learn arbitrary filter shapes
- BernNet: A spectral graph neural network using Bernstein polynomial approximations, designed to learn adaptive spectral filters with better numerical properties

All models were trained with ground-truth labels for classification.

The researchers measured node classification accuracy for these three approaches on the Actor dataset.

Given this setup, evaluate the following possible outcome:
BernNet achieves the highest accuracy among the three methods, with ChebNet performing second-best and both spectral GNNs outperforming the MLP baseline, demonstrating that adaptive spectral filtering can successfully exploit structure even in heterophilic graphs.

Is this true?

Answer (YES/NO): NO